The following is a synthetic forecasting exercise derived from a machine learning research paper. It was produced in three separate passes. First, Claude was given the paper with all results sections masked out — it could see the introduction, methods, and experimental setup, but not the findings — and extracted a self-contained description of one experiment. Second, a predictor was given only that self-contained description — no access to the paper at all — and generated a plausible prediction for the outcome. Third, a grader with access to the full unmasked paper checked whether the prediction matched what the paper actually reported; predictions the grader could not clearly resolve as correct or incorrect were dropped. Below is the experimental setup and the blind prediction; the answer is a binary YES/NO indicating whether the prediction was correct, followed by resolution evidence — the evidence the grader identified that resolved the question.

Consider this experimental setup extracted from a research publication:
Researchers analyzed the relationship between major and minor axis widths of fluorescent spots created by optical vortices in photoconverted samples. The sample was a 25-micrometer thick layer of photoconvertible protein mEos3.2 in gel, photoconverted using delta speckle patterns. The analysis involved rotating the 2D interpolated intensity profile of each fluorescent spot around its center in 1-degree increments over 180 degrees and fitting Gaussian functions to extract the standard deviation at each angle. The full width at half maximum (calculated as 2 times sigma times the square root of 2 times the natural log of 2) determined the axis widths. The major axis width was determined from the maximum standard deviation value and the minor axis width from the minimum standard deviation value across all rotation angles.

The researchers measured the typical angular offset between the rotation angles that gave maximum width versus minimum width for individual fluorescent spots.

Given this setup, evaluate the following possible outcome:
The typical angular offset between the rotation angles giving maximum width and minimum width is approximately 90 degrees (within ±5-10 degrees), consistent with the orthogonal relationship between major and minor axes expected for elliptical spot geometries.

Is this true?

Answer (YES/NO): YES